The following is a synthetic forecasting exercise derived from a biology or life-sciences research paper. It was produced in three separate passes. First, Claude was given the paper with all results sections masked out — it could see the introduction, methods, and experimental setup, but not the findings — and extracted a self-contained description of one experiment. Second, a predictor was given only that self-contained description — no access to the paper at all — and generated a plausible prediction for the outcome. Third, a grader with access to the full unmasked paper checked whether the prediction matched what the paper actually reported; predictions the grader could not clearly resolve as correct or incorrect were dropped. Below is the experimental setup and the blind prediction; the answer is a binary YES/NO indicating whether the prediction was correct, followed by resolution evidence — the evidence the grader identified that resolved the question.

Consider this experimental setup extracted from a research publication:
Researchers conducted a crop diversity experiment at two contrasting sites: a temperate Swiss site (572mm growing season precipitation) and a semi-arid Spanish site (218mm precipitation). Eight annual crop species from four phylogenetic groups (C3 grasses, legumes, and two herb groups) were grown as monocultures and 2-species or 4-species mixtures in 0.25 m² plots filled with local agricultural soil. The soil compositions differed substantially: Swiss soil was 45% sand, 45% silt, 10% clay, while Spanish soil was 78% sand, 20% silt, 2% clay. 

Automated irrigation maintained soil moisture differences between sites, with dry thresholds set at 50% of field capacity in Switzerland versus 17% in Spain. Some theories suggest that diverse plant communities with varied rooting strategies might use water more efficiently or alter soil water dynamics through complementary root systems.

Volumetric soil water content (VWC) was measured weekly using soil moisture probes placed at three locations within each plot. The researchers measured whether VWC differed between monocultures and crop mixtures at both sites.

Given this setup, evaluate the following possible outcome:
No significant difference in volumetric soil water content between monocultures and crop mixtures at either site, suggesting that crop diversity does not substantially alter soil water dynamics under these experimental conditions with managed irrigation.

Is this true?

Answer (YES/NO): YES